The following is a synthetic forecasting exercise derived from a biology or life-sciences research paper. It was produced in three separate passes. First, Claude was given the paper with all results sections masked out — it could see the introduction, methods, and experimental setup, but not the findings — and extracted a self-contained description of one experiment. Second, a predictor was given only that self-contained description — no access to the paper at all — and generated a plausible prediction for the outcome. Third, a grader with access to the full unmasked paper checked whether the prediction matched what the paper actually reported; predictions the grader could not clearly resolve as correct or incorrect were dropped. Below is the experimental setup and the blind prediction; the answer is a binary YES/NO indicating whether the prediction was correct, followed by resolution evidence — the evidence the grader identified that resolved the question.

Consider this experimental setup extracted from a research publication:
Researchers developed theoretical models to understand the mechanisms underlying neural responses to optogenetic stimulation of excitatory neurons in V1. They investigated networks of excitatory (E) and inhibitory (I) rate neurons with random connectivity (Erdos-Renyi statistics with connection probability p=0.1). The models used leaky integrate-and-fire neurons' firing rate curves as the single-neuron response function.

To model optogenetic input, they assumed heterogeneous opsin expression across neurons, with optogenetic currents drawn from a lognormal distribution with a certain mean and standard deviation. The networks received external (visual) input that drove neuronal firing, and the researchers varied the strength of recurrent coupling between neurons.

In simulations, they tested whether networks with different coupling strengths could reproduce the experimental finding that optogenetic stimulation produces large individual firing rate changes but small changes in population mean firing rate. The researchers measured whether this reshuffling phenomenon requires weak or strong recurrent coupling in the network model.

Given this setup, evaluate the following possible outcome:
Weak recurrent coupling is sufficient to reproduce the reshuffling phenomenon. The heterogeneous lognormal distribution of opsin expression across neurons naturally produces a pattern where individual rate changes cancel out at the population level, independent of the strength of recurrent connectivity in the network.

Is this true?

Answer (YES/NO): NO